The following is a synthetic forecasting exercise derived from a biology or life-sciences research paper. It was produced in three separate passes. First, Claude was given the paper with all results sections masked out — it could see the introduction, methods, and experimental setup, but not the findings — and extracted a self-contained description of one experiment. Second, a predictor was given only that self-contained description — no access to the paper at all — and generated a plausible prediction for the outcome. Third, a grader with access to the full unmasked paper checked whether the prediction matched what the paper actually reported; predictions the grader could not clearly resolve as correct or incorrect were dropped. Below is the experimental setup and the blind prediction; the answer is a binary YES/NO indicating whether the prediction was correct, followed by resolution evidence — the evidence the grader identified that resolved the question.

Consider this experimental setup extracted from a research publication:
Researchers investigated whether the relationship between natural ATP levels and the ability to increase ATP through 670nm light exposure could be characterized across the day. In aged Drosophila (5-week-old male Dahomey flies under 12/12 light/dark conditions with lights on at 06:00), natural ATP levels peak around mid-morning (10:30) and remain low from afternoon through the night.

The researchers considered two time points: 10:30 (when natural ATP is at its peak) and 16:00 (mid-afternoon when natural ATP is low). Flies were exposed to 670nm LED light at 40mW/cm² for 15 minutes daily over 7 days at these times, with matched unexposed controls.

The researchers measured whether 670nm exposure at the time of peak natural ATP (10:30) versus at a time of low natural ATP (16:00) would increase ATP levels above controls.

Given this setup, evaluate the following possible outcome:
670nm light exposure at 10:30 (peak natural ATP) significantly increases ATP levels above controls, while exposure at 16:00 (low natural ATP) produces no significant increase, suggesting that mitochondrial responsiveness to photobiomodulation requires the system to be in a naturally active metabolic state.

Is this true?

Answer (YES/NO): NO